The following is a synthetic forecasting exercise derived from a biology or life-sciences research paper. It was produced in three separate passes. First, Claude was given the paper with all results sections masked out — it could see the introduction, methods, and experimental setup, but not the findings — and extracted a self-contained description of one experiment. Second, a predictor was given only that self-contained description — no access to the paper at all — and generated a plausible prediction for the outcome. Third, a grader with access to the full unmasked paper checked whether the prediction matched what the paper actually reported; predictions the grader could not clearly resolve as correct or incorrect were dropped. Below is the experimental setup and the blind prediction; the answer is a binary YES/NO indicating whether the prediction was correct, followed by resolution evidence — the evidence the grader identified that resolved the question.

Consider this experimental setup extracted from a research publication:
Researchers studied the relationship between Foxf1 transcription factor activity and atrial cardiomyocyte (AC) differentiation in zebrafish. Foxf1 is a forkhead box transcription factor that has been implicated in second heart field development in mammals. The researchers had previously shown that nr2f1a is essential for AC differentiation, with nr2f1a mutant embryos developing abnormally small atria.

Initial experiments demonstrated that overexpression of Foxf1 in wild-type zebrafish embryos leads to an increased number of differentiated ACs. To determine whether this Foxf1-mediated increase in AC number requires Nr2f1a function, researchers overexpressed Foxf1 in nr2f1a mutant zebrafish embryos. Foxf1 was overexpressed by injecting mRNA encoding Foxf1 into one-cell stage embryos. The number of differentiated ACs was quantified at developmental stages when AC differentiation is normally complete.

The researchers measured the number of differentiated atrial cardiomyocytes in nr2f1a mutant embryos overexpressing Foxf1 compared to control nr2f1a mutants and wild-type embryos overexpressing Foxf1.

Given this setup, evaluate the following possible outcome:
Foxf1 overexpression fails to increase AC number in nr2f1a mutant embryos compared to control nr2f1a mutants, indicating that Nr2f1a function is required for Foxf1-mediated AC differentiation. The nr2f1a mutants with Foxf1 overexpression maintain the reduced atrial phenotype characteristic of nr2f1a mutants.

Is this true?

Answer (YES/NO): YES